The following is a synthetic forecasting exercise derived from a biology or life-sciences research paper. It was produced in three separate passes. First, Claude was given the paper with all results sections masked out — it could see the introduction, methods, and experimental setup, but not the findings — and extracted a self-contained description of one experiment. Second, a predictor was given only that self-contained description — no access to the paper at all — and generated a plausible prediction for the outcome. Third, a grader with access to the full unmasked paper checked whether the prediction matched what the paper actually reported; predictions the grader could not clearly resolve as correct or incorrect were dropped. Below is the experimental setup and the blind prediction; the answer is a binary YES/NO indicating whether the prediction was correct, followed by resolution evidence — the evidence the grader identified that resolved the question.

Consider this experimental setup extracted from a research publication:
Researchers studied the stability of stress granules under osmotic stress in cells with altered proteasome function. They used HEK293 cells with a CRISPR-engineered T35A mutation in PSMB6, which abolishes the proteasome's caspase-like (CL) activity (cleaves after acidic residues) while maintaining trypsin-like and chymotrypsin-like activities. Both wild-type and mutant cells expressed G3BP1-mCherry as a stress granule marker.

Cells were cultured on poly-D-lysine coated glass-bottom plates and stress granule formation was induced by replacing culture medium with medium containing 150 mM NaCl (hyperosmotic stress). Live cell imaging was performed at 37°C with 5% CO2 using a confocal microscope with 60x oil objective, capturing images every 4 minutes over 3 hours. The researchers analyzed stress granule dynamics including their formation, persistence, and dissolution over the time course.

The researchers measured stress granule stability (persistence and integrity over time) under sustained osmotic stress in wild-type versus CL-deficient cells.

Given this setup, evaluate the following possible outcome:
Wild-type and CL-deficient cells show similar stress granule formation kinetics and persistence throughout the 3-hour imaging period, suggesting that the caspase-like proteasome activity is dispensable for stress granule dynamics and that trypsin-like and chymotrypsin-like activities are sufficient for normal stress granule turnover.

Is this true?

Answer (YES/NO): NO